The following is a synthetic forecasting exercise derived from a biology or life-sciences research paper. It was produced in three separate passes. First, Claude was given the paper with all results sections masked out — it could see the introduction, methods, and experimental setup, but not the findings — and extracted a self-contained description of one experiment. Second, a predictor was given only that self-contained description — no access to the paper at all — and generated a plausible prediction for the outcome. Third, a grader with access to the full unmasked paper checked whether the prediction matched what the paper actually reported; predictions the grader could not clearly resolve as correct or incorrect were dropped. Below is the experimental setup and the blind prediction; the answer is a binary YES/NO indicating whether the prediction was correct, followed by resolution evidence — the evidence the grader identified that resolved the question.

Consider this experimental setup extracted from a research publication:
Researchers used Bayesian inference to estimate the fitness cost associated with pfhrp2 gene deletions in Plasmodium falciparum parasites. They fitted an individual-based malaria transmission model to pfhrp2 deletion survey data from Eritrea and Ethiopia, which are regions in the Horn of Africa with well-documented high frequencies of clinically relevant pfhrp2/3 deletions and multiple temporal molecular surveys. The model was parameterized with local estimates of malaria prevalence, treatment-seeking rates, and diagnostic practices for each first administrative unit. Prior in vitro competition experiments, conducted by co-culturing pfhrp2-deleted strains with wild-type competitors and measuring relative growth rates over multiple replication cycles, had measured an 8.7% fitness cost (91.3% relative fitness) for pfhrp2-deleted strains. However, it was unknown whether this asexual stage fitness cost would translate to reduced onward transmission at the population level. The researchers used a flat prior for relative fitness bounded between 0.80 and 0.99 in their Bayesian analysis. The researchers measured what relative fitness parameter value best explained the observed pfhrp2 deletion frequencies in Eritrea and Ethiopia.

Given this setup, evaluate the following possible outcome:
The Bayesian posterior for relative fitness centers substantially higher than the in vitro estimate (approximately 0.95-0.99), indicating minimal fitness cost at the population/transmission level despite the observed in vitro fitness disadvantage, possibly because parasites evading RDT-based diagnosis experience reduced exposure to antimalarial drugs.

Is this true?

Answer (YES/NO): YES